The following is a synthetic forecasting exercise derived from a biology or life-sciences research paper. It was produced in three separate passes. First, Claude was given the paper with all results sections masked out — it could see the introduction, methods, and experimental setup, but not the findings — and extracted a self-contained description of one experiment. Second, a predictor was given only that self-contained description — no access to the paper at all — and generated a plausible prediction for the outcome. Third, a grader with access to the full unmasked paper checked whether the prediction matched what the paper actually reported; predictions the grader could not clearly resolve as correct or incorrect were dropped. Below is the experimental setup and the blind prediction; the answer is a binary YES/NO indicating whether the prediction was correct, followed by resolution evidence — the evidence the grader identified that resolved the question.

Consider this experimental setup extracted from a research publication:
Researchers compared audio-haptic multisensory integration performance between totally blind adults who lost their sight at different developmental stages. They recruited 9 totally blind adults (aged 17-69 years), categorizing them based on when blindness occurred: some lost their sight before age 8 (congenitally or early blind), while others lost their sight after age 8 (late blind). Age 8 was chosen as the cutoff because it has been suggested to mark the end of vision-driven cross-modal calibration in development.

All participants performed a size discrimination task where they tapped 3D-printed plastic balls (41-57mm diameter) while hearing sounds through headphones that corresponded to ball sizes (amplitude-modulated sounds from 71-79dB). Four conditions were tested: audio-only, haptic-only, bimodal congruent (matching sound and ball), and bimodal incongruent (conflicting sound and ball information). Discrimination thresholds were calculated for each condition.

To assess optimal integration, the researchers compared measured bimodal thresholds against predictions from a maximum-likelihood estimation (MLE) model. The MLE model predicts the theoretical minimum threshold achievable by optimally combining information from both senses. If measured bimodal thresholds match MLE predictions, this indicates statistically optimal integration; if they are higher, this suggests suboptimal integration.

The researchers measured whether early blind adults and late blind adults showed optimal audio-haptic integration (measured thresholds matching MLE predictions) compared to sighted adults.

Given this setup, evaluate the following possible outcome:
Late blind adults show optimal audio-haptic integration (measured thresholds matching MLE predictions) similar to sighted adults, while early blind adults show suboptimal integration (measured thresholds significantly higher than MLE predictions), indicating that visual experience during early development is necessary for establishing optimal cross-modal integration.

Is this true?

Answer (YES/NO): NO